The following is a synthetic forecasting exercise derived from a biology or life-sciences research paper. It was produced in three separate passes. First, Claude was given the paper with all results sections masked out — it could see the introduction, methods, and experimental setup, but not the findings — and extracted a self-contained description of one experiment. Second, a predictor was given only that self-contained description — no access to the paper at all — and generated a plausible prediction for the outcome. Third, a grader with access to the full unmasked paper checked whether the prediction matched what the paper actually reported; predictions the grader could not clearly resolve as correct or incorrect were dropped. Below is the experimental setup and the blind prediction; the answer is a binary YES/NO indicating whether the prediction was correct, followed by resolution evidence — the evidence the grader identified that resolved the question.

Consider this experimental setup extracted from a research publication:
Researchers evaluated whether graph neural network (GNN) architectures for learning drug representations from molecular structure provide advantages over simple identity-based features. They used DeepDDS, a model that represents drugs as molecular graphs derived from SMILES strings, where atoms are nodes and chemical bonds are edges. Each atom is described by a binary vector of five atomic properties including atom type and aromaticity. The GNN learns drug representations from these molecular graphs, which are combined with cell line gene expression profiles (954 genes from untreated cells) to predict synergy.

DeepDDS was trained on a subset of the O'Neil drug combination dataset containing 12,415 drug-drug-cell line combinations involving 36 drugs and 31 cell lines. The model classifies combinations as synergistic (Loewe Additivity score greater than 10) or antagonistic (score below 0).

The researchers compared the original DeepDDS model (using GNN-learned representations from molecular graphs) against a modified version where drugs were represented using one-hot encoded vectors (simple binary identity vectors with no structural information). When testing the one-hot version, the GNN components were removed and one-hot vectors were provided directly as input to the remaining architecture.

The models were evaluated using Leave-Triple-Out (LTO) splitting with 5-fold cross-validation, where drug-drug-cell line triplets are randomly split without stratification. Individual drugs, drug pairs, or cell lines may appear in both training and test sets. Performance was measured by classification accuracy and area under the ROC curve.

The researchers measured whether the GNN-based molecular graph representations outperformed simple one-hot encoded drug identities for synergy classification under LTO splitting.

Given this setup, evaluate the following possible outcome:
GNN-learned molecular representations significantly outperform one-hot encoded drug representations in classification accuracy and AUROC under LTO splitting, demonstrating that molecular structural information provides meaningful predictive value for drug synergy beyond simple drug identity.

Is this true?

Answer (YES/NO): NO